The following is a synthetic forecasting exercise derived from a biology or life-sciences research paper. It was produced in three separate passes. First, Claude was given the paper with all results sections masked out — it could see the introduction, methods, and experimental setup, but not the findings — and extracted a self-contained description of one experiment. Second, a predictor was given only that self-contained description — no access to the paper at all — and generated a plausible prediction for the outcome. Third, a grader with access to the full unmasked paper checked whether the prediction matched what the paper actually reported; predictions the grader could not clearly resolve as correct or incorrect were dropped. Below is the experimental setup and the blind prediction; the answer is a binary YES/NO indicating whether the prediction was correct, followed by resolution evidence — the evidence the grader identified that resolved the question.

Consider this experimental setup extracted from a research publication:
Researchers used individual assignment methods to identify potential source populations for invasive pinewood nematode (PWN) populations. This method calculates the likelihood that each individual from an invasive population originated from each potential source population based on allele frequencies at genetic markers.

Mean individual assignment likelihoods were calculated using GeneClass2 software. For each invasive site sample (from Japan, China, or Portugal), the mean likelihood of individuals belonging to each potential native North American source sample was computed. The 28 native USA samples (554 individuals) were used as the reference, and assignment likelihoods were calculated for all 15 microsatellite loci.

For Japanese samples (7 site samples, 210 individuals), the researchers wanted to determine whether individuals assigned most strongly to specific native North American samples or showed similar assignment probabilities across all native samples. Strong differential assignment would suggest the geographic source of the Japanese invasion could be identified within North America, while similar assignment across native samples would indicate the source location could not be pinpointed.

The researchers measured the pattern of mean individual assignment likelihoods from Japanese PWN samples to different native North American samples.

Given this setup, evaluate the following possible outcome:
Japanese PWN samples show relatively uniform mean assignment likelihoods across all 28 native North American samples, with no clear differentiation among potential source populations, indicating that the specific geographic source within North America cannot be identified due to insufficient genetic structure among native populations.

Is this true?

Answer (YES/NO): NO